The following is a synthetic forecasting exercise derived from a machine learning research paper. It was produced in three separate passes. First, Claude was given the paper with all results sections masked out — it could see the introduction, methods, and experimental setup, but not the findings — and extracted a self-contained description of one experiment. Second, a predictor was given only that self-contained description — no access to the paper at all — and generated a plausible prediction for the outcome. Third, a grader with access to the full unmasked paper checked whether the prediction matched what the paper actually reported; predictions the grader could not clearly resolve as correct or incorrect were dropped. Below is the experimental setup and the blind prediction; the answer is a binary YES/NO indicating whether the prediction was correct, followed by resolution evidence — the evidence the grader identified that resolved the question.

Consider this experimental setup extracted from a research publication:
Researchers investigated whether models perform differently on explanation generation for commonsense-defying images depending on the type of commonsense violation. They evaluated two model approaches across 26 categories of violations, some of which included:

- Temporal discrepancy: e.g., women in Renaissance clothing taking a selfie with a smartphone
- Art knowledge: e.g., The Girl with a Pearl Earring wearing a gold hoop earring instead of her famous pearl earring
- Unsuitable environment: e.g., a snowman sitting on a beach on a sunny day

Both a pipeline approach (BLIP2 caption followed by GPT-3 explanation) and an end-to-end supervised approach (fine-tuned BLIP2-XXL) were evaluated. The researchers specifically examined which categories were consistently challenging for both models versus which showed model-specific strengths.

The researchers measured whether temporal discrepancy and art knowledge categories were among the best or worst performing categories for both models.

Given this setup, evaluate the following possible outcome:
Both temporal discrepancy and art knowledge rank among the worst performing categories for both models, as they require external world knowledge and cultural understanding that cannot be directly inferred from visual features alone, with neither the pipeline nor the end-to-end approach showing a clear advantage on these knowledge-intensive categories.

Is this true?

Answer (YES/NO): YES